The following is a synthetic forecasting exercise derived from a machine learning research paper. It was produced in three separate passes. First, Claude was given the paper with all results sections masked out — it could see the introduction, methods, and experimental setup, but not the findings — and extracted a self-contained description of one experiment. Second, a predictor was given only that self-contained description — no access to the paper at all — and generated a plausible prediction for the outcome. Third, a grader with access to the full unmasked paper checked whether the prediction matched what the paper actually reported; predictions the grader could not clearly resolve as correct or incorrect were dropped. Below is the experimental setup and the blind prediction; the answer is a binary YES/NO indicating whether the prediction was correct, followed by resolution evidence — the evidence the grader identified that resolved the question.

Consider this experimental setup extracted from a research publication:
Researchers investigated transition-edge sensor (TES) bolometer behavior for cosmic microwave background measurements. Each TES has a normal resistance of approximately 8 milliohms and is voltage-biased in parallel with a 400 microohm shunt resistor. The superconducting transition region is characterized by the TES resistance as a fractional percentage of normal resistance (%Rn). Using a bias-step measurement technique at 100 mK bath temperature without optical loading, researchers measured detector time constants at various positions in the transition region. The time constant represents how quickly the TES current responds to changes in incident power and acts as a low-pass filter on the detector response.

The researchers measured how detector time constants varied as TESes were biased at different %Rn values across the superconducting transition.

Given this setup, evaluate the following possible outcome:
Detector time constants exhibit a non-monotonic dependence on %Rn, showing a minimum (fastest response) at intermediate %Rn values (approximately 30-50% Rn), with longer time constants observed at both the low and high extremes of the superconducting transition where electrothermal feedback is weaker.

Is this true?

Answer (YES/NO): NO